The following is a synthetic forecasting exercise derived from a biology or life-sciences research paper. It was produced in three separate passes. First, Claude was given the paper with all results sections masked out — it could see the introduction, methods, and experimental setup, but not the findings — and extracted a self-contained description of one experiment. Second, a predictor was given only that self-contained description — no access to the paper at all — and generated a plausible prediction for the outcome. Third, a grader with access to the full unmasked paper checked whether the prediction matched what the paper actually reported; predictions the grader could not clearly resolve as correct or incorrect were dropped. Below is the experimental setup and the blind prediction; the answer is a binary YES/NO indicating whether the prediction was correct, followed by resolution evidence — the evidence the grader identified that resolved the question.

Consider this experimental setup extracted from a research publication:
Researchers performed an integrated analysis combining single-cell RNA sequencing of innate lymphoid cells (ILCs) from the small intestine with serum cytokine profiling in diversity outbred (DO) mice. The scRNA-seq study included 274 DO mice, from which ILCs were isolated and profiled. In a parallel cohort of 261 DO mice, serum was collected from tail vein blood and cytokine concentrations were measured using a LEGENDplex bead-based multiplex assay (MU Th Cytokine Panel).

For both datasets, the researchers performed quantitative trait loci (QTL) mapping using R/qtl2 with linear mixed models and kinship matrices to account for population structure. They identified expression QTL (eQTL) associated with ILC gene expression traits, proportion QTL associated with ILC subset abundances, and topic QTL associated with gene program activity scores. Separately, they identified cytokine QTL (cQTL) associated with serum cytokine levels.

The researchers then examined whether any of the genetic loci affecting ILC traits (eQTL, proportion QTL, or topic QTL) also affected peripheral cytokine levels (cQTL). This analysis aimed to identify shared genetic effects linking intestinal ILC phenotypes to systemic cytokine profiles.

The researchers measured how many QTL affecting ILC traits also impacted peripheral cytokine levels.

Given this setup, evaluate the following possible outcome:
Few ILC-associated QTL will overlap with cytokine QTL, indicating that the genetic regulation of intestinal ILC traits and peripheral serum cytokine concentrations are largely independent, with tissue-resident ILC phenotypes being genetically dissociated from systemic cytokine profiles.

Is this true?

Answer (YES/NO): NO